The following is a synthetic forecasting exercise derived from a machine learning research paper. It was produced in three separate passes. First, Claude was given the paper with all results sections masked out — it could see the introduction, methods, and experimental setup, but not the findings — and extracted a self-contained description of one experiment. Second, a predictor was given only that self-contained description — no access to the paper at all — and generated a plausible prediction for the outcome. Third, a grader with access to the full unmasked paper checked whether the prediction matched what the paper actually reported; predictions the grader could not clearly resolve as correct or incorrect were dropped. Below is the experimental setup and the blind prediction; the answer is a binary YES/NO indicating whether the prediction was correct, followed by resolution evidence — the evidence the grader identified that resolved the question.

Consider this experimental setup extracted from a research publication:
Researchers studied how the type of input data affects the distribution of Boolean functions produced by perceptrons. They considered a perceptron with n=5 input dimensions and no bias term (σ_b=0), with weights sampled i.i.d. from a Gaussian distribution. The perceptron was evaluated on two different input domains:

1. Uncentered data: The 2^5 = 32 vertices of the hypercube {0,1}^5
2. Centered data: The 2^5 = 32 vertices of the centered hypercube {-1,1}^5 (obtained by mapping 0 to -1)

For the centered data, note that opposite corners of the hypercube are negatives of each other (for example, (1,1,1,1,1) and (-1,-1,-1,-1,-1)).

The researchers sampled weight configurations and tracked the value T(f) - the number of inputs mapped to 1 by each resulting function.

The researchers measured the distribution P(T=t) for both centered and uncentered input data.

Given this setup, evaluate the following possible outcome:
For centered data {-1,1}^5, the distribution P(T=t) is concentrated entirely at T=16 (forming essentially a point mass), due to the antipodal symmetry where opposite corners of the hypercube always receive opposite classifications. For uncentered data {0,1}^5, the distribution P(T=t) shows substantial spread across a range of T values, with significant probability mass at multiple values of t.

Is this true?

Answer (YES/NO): YES